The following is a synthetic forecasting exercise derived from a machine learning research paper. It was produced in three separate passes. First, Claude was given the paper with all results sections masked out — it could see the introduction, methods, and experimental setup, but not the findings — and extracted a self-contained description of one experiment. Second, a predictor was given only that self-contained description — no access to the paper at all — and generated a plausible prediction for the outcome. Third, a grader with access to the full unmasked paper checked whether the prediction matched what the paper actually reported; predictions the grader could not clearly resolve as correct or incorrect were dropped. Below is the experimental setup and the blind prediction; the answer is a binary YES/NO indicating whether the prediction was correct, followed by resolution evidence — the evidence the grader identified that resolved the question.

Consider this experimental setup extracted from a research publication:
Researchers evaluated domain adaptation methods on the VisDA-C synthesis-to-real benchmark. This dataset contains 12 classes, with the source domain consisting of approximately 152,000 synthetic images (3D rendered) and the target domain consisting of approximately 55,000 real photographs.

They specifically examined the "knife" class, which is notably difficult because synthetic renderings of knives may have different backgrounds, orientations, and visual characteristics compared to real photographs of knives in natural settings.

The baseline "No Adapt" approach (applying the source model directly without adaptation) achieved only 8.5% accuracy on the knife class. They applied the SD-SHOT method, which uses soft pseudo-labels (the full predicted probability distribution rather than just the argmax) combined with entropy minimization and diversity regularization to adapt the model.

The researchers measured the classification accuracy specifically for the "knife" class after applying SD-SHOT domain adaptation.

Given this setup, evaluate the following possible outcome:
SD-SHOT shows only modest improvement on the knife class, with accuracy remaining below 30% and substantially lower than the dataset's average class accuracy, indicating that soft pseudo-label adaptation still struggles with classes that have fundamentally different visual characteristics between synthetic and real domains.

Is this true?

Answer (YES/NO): NO